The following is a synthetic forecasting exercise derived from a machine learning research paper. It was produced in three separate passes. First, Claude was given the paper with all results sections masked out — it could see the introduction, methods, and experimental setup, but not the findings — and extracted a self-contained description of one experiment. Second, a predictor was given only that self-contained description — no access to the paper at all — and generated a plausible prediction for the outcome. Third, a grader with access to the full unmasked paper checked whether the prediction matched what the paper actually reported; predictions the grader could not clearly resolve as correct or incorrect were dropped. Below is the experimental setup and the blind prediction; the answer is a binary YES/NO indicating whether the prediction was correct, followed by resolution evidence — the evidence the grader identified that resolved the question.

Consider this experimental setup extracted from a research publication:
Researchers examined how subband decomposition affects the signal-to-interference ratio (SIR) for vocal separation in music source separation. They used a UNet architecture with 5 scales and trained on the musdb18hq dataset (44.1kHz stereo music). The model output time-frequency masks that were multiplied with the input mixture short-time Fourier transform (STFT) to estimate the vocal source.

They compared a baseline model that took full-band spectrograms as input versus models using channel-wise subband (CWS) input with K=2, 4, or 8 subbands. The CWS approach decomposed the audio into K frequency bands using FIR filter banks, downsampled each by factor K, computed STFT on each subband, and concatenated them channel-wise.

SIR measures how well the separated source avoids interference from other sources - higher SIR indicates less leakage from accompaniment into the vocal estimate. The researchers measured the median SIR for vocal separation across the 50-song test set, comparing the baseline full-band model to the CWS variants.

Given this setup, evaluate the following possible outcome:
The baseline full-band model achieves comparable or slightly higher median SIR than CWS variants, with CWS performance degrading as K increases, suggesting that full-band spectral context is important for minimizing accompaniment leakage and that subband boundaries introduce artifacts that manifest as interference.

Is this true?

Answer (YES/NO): NO